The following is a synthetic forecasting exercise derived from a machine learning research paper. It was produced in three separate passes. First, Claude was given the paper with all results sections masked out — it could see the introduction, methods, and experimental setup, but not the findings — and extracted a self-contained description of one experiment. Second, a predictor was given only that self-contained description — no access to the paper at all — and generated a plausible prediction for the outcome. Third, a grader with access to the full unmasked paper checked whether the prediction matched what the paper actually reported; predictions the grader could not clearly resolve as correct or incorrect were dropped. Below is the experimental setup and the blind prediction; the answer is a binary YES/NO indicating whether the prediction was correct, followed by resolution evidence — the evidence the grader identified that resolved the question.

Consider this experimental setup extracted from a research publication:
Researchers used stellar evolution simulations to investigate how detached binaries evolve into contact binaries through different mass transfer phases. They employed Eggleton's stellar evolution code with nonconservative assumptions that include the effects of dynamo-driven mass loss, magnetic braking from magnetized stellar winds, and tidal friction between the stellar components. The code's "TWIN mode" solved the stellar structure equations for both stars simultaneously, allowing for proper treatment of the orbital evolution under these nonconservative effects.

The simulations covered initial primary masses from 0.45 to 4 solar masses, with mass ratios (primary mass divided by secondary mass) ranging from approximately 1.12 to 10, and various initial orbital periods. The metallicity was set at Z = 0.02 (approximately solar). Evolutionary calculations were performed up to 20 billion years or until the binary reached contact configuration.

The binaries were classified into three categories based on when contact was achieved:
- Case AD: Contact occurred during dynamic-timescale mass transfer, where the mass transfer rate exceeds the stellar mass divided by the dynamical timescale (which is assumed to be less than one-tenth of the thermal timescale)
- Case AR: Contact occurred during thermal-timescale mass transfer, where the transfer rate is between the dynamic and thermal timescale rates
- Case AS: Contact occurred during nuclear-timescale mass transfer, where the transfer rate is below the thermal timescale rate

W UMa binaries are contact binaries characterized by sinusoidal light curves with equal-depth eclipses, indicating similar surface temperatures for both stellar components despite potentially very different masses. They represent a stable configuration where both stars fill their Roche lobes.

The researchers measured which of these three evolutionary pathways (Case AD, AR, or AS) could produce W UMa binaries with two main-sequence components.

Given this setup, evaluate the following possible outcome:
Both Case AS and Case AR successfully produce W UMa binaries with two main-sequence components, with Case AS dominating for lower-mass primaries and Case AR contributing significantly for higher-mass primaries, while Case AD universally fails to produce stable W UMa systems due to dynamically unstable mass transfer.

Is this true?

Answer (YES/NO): NO